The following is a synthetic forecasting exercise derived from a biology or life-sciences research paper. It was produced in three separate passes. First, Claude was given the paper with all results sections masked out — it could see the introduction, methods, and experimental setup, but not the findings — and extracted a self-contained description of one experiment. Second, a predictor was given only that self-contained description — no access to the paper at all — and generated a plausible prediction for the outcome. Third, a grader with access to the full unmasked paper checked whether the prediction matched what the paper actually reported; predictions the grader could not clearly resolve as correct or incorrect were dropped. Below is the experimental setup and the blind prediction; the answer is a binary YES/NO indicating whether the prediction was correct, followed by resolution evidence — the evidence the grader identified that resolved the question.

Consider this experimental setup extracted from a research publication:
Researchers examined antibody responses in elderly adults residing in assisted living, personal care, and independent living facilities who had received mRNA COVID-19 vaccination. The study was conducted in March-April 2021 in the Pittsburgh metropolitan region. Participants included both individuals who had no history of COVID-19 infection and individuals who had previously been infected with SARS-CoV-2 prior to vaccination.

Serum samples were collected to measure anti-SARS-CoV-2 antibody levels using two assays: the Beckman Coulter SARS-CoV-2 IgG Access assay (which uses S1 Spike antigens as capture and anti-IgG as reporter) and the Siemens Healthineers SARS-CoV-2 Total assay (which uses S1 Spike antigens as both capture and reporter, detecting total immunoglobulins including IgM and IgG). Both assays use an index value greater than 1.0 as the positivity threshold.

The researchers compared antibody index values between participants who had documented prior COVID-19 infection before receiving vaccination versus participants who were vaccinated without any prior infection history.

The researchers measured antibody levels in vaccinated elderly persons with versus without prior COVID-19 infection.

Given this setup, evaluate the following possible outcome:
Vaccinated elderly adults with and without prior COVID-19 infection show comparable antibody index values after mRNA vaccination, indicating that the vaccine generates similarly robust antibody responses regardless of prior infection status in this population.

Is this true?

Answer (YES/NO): NO